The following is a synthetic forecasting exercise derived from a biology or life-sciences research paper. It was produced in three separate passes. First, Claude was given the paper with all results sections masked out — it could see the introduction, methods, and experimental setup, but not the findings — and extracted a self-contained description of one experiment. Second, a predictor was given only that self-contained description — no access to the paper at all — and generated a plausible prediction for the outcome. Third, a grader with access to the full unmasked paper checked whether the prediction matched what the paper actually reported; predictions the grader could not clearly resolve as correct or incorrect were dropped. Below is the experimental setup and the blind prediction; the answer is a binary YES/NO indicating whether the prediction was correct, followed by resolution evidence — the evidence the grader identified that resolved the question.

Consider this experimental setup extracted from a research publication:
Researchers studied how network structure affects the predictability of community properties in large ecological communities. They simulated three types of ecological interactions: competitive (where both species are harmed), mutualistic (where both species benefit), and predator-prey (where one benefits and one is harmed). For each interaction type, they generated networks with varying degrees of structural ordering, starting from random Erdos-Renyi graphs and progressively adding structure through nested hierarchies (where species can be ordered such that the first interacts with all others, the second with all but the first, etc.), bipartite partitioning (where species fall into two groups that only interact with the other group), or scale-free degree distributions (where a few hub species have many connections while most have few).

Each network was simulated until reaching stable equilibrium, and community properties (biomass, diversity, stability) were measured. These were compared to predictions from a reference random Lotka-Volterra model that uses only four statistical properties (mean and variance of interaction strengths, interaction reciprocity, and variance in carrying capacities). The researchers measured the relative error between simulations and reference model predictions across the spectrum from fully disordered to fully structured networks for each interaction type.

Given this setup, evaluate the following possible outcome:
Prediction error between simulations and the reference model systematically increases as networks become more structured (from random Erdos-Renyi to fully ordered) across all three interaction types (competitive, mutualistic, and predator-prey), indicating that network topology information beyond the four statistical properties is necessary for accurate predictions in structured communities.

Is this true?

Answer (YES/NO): NO